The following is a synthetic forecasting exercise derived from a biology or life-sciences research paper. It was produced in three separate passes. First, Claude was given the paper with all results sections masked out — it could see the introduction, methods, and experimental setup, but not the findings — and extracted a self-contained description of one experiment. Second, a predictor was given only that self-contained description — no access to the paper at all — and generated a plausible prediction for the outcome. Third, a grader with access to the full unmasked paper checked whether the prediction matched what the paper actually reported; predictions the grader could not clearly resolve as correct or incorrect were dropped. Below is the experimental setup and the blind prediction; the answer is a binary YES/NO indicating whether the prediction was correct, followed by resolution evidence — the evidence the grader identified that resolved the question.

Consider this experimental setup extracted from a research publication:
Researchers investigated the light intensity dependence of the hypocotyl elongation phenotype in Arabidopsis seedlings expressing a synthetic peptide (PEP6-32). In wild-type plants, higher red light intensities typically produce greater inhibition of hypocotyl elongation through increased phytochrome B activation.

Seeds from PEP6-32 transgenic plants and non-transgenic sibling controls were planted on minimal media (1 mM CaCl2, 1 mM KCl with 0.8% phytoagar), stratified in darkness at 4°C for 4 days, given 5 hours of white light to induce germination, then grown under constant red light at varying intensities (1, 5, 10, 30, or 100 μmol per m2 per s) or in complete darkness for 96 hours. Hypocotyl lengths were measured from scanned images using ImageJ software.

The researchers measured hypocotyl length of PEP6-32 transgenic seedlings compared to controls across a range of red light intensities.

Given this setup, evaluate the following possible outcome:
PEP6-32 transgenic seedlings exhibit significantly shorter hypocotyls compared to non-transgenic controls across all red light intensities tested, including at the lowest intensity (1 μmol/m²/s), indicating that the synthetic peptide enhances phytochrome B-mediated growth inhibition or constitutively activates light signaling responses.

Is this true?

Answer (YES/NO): NO